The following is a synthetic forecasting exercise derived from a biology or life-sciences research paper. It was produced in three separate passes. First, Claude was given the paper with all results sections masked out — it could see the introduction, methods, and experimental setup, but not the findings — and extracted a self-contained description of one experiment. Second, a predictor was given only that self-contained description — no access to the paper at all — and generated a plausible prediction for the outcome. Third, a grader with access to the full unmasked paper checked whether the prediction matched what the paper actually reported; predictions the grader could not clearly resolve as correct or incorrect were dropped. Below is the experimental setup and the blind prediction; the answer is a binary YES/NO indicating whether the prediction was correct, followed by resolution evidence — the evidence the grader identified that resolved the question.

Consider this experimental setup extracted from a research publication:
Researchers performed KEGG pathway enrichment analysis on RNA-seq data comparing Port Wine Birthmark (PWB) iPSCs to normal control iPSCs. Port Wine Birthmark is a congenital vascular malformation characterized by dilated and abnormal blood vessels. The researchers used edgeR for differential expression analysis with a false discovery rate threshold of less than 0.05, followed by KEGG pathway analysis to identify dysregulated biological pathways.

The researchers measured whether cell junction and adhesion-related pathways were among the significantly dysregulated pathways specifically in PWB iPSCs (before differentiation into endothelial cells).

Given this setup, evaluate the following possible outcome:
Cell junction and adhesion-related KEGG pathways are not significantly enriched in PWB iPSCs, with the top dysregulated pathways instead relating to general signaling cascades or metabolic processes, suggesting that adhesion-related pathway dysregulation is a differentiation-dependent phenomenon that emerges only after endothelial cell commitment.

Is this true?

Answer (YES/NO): NO